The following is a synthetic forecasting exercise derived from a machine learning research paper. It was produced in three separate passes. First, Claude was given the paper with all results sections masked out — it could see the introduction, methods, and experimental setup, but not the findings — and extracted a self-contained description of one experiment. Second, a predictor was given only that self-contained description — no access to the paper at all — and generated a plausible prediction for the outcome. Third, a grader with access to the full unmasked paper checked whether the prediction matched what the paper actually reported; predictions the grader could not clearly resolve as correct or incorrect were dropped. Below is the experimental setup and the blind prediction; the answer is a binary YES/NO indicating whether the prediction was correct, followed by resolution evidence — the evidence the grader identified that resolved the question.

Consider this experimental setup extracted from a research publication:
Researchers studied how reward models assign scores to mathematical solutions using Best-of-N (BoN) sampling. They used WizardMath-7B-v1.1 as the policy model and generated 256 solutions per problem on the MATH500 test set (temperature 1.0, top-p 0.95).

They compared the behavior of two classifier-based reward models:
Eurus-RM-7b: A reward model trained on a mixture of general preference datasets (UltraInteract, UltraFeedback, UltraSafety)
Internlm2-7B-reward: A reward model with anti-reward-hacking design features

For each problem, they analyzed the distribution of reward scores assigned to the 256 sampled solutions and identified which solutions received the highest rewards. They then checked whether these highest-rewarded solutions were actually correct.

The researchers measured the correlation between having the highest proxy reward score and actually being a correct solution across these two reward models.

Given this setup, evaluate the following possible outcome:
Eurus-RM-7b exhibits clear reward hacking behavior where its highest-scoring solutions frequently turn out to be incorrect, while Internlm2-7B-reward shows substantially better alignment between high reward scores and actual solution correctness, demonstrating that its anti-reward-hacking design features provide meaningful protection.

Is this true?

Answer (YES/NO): YES